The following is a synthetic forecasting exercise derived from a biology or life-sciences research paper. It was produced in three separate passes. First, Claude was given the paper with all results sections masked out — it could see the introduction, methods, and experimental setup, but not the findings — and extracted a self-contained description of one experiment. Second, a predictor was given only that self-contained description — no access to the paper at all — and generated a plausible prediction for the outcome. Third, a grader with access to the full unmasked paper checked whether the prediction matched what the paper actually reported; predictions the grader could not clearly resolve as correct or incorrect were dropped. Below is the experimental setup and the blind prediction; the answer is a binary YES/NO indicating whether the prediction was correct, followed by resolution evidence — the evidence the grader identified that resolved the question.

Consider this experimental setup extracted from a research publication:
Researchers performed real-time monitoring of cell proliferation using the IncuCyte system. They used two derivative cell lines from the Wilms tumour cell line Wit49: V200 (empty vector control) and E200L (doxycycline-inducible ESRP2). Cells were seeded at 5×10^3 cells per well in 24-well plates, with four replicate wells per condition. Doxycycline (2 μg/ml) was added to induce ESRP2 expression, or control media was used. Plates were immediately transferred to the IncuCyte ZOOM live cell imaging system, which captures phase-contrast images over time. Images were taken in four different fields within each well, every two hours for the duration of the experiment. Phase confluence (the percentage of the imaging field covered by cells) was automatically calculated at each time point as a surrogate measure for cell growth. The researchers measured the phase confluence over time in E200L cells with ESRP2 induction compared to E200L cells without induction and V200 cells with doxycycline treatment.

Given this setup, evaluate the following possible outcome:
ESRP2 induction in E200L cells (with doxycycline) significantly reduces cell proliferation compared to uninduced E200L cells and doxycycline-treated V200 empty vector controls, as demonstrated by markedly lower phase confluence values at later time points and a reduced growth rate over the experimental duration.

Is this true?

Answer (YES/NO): YES